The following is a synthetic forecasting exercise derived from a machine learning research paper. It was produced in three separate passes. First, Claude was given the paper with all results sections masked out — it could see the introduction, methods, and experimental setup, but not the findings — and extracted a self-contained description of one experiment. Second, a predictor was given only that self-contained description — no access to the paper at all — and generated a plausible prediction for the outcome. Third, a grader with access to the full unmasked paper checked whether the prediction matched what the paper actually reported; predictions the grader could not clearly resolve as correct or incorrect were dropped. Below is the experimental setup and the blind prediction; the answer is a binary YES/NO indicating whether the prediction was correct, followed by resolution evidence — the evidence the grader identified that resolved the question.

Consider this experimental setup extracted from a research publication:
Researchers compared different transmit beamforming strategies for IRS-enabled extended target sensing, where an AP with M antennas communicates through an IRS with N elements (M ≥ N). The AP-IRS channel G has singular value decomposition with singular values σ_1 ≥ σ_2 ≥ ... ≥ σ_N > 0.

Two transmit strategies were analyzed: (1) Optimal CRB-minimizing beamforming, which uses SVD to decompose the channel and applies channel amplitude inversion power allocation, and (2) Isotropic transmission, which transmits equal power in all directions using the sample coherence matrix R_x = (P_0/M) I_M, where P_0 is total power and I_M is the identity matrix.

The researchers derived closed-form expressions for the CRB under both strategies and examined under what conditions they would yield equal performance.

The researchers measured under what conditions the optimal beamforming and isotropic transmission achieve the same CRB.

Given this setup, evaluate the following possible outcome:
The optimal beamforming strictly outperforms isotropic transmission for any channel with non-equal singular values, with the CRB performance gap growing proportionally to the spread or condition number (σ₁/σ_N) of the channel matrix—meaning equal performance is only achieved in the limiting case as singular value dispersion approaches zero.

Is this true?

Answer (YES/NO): NO